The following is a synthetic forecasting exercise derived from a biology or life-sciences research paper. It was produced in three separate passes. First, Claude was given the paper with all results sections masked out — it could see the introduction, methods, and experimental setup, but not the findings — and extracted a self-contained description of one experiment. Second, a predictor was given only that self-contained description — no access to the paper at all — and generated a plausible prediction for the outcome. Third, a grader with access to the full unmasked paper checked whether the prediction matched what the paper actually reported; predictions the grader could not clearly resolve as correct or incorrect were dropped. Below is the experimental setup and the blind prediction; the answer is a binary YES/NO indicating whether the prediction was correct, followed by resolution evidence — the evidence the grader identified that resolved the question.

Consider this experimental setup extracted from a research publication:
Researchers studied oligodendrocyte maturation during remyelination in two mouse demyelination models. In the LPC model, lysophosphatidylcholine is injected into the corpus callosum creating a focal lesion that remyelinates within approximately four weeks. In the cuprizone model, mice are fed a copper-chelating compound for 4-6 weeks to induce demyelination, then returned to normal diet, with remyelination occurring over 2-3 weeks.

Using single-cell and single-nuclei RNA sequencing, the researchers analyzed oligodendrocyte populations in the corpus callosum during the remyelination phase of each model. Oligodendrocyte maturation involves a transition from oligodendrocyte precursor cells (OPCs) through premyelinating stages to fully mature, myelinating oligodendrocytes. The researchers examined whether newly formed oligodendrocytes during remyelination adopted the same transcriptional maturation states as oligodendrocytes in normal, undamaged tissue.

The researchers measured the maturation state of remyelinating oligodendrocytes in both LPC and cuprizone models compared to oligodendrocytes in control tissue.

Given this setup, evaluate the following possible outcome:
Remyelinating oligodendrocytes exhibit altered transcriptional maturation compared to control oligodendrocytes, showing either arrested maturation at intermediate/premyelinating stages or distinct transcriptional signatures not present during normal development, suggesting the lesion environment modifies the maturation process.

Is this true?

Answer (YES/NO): YES